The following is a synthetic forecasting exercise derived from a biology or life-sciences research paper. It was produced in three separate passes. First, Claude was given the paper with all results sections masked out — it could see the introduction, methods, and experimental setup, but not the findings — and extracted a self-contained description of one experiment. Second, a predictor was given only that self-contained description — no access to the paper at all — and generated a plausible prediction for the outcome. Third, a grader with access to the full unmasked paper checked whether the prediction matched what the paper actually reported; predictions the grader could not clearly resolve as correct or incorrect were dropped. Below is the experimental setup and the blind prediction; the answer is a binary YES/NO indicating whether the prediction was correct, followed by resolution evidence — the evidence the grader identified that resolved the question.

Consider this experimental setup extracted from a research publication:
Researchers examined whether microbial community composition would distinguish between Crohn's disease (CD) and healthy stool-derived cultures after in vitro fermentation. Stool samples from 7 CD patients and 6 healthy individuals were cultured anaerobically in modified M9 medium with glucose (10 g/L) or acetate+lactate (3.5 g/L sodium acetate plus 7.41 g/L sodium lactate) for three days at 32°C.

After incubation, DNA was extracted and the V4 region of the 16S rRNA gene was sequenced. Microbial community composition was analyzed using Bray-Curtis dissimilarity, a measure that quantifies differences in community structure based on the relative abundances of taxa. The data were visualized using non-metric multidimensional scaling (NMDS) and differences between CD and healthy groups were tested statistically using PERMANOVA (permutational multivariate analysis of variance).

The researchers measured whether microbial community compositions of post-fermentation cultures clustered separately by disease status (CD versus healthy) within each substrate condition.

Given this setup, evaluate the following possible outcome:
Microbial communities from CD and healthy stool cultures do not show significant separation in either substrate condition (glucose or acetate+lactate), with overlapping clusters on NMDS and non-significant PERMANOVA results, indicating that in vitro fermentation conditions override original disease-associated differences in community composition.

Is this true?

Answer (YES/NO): NO